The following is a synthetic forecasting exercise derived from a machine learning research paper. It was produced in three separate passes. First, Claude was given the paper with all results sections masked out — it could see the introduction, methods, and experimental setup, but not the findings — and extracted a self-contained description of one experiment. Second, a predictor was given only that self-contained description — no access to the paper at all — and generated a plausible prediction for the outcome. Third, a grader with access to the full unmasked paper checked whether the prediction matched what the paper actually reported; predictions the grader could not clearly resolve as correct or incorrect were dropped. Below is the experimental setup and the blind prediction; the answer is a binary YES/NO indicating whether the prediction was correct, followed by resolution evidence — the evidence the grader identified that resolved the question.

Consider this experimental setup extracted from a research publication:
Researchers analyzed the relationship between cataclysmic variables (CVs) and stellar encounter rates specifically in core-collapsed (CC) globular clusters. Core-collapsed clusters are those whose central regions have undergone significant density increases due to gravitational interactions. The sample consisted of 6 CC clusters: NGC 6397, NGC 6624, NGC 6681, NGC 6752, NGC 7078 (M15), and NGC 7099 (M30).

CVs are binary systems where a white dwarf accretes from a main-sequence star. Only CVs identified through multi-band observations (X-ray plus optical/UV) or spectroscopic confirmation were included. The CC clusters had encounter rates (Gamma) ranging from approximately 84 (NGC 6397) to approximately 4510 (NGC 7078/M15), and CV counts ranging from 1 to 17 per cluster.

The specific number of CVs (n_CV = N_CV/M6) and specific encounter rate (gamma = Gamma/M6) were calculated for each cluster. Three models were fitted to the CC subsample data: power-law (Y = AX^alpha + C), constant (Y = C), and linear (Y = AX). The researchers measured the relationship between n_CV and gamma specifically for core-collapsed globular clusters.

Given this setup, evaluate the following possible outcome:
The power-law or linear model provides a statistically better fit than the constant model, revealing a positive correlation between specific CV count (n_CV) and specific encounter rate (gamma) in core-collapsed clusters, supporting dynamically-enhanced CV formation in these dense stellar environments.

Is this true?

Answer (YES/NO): NO